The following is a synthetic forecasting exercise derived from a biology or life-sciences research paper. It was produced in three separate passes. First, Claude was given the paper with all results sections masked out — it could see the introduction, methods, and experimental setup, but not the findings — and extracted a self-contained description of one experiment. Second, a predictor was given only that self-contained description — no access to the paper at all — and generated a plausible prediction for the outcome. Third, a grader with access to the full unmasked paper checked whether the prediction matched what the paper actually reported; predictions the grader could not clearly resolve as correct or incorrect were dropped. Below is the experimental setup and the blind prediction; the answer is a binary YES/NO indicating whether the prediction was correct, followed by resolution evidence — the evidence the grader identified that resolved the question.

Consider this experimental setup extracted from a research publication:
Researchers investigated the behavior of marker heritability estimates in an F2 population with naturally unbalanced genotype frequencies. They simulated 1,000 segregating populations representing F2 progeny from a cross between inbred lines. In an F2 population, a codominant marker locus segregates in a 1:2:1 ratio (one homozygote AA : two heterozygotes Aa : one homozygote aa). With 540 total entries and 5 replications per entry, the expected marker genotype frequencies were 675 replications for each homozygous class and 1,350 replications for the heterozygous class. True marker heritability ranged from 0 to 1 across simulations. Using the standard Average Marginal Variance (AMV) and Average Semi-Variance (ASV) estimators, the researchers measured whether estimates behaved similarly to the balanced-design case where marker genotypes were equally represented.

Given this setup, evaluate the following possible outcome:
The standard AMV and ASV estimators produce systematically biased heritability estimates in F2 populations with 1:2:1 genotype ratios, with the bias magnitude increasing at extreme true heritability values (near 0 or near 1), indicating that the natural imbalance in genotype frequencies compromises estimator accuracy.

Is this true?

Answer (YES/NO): NO